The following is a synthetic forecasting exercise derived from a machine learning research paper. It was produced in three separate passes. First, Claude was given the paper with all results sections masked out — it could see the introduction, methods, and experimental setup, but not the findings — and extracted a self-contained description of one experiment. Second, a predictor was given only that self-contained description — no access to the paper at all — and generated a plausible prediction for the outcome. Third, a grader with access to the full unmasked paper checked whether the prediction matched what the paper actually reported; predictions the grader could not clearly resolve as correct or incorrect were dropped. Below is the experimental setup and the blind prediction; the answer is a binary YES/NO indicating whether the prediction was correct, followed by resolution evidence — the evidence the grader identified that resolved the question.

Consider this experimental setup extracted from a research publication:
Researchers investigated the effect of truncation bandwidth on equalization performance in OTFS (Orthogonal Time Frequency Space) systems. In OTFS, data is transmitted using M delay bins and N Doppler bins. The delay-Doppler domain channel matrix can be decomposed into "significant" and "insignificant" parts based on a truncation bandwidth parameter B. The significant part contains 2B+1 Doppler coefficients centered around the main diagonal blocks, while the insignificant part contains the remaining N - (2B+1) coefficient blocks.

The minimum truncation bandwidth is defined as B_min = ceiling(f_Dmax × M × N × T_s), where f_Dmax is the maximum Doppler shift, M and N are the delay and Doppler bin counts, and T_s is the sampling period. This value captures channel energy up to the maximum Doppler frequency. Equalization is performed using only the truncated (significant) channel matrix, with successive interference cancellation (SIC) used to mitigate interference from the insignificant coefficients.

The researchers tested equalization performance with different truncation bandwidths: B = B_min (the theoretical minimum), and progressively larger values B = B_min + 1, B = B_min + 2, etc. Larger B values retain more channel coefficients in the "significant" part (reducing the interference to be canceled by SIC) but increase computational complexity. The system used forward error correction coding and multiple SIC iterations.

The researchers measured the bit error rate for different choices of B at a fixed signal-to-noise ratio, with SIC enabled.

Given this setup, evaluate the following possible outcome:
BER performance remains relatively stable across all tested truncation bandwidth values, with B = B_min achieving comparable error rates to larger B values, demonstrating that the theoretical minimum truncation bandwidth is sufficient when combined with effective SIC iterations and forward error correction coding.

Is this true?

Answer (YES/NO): YES